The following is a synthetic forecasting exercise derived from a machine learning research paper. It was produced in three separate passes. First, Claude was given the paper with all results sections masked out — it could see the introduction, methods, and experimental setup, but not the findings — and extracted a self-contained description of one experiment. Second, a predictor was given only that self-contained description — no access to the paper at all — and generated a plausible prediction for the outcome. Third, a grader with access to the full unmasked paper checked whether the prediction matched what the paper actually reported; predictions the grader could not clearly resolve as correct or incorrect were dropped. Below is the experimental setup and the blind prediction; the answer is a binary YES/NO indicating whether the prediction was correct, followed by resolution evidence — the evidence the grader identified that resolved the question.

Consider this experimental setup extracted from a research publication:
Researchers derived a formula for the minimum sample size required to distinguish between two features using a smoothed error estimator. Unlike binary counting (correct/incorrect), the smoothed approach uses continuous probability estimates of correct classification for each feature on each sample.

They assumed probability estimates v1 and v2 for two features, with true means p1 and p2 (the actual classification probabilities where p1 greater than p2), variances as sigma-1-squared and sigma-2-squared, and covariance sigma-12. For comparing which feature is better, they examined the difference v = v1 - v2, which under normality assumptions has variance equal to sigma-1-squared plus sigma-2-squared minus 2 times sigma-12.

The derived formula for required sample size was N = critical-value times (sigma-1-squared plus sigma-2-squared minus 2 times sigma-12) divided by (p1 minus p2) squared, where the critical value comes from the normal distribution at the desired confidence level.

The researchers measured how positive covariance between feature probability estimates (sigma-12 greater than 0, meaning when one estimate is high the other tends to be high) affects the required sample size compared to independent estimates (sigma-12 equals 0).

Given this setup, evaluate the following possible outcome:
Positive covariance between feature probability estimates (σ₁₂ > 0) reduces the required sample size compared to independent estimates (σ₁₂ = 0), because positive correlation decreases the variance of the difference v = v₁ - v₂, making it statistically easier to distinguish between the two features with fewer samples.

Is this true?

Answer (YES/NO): YES